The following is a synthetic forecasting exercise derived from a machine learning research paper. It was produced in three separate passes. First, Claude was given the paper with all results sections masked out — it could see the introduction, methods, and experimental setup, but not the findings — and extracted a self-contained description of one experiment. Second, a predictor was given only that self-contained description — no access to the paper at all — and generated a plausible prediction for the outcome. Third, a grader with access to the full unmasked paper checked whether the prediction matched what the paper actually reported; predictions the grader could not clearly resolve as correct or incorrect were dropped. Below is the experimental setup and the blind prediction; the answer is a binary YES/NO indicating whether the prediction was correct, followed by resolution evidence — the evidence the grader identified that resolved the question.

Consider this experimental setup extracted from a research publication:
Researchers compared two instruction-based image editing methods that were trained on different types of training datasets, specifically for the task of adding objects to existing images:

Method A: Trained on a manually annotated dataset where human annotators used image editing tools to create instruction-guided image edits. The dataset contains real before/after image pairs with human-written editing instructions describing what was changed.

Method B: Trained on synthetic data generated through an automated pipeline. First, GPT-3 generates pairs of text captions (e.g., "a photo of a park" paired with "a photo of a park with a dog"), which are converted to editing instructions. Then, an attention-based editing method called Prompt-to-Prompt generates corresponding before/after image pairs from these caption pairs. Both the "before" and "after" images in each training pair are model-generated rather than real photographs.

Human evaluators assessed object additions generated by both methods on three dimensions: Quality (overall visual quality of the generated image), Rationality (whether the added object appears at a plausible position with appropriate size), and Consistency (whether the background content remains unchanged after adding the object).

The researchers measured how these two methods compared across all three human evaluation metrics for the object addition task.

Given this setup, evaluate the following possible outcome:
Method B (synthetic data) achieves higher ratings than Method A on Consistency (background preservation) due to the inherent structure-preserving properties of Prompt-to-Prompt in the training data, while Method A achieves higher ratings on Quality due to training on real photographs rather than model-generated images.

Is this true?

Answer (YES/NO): NO